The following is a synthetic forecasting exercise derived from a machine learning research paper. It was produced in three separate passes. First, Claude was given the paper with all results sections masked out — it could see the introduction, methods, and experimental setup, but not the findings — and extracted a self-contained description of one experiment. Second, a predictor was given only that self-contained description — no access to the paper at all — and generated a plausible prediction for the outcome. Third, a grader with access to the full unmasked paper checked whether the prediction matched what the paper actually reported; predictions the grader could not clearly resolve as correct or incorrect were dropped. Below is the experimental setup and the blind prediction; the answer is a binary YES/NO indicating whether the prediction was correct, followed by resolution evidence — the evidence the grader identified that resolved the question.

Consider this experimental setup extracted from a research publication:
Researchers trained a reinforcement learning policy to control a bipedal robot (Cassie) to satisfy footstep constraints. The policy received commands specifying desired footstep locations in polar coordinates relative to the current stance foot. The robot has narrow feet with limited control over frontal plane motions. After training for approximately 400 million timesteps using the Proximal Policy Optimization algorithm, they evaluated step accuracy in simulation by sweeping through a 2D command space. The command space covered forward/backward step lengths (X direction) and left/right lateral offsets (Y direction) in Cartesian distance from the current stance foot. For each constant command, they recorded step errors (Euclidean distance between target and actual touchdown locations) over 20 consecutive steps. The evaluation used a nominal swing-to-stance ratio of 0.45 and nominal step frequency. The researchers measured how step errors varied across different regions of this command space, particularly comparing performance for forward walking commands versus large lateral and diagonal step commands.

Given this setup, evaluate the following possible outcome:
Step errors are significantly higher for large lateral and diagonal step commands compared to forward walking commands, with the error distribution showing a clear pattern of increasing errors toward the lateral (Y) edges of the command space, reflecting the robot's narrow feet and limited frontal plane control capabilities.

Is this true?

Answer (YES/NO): YES